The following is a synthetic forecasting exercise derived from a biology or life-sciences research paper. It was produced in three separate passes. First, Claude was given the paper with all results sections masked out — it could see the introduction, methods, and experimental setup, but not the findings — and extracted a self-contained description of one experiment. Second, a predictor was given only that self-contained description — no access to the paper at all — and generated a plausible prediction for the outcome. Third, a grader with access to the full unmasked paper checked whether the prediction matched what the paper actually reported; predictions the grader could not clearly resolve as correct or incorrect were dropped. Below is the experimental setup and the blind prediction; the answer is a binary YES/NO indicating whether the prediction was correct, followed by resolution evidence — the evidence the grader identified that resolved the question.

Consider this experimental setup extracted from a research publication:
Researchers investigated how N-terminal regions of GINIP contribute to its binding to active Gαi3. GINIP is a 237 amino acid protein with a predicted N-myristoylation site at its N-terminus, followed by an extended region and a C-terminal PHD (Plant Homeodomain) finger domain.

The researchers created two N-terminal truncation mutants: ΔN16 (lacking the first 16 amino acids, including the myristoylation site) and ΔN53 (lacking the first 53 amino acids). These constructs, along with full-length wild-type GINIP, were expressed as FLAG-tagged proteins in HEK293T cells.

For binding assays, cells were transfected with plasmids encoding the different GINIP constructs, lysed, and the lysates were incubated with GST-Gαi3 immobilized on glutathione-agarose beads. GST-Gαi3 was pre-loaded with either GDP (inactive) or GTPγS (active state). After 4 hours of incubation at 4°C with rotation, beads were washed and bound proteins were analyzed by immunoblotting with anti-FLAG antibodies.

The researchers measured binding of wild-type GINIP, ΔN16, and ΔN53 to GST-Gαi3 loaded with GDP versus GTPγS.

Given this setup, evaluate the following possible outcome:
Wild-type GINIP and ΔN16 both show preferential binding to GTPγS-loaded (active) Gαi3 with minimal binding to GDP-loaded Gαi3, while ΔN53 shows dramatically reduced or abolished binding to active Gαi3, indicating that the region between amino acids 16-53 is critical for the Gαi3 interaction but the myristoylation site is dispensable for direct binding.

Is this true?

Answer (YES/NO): NO